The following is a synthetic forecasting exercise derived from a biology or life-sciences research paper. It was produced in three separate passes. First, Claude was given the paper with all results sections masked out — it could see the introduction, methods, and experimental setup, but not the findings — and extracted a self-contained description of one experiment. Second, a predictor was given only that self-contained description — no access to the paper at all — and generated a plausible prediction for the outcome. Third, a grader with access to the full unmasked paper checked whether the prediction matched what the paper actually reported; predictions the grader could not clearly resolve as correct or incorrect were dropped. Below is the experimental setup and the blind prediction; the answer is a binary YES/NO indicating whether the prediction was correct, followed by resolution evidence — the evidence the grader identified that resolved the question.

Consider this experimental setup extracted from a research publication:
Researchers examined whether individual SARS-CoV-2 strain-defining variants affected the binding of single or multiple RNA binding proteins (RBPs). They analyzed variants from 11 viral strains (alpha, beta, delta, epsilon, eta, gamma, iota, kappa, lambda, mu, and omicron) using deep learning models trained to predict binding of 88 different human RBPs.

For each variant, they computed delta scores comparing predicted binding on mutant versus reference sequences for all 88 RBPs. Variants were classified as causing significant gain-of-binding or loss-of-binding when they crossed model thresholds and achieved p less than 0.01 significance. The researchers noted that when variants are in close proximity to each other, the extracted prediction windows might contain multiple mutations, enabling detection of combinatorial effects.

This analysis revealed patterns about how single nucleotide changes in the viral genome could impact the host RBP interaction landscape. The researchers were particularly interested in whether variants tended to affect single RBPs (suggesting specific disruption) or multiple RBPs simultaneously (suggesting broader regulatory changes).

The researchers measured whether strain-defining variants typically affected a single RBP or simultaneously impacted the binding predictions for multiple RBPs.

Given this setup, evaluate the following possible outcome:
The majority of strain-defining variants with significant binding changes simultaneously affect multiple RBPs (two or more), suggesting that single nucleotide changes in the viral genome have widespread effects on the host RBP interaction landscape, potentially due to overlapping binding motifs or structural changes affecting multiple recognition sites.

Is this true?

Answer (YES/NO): NO